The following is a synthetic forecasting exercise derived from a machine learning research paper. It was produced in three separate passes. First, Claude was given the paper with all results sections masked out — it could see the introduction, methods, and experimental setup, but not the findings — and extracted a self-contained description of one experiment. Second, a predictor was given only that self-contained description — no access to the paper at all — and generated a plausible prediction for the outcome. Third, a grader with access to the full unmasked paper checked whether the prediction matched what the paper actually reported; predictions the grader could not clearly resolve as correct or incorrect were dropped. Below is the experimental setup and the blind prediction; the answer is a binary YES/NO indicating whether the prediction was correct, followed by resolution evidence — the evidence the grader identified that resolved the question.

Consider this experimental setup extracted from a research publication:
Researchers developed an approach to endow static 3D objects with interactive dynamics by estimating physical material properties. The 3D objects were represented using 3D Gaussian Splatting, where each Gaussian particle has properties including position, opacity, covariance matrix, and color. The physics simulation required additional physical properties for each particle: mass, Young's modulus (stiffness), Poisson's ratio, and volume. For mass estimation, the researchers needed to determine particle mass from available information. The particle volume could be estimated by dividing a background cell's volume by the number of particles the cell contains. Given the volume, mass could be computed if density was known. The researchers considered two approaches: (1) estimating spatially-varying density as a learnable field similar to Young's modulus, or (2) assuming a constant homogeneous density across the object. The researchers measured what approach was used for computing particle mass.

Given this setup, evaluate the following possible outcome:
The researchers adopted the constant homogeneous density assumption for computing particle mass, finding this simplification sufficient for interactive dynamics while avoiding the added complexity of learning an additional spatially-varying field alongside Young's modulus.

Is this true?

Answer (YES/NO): YES